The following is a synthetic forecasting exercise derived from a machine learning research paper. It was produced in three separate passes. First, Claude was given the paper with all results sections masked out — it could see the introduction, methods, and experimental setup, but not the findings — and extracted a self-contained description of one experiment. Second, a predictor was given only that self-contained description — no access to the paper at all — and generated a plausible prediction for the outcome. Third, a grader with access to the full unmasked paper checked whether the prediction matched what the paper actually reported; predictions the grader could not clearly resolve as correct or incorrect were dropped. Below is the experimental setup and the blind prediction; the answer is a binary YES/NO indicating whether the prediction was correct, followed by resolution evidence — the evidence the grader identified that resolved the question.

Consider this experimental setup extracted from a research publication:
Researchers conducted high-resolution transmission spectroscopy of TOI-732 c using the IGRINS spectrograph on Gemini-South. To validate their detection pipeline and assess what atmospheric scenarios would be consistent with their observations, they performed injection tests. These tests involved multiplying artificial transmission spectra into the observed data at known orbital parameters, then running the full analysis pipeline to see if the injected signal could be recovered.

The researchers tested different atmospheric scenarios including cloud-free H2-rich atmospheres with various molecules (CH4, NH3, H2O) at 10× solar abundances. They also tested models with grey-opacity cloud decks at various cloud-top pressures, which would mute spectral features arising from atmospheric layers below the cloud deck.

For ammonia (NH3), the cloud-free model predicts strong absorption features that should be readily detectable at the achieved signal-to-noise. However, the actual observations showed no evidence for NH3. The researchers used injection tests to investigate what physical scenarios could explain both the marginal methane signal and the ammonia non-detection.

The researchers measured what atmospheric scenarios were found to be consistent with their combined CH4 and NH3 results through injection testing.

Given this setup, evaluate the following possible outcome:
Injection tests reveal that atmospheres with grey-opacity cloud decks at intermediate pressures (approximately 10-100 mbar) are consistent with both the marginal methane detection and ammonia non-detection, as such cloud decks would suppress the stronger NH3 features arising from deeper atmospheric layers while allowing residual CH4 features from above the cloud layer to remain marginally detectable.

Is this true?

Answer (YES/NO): NO